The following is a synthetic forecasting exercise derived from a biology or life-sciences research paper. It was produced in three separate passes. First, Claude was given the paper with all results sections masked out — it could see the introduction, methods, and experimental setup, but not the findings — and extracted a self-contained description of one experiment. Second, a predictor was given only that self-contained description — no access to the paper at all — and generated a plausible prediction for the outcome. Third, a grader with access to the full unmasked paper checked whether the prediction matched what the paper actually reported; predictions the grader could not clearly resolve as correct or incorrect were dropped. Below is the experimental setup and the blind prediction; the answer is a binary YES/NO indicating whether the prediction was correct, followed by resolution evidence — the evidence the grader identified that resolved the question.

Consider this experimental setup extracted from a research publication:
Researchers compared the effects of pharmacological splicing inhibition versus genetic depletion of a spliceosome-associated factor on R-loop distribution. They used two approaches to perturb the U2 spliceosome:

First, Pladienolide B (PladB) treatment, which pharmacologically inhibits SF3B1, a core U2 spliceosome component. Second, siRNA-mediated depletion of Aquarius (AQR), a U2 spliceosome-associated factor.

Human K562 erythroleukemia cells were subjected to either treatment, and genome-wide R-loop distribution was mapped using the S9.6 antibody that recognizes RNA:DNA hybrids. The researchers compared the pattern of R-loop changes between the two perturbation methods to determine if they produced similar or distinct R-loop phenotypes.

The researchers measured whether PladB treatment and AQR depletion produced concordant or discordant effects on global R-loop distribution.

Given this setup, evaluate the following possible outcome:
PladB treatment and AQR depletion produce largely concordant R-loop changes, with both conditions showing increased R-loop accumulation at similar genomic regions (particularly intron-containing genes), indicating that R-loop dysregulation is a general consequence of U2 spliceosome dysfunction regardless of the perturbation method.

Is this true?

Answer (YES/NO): NO